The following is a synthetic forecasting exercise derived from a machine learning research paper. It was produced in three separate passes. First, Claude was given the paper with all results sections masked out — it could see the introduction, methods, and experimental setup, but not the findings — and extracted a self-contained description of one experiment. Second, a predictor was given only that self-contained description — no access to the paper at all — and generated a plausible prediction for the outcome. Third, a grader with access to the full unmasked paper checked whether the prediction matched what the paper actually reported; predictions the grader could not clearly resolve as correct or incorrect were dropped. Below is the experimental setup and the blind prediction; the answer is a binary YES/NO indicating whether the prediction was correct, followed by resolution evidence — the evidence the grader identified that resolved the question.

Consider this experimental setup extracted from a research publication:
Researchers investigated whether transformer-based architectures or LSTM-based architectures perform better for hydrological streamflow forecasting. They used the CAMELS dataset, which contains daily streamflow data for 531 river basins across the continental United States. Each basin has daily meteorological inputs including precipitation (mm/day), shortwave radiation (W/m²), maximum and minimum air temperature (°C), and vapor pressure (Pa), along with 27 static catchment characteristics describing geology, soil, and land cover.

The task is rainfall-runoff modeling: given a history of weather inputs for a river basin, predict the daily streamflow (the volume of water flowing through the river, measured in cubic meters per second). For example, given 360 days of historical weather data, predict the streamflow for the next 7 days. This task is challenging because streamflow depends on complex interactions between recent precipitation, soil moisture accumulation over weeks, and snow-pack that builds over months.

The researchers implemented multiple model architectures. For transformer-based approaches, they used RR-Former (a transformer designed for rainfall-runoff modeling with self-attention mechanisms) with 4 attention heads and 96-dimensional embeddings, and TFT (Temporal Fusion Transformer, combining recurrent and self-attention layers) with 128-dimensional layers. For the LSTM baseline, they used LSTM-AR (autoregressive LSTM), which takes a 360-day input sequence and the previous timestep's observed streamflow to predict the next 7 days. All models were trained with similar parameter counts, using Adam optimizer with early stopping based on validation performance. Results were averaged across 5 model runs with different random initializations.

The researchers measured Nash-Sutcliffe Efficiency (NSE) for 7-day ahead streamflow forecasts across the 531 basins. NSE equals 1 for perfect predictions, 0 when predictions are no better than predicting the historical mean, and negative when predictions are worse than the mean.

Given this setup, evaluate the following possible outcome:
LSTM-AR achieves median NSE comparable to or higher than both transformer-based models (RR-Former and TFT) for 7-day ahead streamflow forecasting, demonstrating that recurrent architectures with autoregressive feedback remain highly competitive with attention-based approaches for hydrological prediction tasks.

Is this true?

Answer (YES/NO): YES